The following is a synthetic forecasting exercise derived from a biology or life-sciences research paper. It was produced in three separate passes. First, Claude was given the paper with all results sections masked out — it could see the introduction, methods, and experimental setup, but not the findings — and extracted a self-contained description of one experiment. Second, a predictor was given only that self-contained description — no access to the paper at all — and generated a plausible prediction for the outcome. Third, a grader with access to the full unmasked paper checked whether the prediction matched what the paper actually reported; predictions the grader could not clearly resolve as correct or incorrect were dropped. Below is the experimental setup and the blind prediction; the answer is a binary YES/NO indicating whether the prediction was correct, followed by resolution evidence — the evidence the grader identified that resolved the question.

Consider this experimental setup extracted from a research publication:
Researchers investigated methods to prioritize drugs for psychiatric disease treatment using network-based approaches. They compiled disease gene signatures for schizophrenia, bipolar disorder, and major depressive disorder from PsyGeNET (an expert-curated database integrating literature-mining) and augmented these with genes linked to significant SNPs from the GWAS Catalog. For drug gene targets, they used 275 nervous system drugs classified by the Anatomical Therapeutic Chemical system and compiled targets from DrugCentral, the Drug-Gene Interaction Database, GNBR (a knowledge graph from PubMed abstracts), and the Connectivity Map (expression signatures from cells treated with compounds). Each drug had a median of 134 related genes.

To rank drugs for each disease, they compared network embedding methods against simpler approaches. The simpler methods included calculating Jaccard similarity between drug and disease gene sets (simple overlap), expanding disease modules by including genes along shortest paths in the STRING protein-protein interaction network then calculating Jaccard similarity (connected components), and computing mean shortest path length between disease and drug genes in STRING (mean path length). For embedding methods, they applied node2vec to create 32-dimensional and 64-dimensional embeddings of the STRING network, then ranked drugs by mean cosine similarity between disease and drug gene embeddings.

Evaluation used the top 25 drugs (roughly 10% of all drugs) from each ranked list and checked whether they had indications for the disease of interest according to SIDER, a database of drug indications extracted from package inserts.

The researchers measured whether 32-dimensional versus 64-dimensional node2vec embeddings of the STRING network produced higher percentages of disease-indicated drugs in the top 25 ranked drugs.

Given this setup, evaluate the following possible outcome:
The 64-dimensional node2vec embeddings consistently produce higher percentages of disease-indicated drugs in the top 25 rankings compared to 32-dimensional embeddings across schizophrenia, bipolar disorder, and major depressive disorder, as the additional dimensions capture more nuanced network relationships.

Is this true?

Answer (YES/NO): NO